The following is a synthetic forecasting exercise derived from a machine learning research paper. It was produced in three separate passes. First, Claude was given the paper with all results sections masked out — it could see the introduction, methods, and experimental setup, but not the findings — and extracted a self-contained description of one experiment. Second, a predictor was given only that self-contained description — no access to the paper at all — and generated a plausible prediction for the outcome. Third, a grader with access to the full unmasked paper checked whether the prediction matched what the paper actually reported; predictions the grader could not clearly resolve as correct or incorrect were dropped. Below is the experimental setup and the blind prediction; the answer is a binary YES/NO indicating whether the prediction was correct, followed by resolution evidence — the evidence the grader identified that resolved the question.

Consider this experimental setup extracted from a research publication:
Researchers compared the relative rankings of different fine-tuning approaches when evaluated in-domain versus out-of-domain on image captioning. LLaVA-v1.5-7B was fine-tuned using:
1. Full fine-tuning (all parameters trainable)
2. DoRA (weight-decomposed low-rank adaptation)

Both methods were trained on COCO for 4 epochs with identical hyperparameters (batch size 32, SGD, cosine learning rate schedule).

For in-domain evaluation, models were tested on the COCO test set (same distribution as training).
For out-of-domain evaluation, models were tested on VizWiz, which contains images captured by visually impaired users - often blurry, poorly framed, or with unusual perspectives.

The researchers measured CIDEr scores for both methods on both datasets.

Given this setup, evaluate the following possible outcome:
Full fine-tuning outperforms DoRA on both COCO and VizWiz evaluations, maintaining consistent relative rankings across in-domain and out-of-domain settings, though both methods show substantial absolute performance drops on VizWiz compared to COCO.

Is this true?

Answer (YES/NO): NO